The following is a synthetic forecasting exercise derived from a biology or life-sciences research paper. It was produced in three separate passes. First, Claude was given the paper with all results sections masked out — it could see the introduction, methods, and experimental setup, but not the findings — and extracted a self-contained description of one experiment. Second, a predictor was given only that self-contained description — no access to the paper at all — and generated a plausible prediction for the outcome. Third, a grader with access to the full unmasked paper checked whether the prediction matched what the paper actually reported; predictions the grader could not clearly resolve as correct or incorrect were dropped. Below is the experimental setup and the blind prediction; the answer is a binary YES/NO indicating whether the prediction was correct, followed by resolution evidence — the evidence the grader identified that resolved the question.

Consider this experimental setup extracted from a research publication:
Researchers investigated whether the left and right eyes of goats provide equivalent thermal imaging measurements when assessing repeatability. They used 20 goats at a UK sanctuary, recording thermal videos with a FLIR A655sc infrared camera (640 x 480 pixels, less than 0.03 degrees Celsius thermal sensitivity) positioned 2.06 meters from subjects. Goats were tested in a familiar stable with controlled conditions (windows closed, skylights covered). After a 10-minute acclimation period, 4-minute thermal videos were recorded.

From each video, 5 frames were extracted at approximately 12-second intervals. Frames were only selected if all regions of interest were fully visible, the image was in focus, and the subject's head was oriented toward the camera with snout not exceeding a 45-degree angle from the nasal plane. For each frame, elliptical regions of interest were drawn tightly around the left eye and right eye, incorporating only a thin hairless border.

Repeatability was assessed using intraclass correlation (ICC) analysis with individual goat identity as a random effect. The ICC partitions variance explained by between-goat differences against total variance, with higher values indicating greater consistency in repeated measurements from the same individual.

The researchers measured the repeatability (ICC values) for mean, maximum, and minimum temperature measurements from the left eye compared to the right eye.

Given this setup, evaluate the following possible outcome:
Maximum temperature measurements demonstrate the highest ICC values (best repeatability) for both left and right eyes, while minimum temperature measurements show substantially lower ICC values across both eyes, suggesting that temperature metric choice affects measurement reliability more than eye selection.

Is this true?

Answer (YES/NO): NO